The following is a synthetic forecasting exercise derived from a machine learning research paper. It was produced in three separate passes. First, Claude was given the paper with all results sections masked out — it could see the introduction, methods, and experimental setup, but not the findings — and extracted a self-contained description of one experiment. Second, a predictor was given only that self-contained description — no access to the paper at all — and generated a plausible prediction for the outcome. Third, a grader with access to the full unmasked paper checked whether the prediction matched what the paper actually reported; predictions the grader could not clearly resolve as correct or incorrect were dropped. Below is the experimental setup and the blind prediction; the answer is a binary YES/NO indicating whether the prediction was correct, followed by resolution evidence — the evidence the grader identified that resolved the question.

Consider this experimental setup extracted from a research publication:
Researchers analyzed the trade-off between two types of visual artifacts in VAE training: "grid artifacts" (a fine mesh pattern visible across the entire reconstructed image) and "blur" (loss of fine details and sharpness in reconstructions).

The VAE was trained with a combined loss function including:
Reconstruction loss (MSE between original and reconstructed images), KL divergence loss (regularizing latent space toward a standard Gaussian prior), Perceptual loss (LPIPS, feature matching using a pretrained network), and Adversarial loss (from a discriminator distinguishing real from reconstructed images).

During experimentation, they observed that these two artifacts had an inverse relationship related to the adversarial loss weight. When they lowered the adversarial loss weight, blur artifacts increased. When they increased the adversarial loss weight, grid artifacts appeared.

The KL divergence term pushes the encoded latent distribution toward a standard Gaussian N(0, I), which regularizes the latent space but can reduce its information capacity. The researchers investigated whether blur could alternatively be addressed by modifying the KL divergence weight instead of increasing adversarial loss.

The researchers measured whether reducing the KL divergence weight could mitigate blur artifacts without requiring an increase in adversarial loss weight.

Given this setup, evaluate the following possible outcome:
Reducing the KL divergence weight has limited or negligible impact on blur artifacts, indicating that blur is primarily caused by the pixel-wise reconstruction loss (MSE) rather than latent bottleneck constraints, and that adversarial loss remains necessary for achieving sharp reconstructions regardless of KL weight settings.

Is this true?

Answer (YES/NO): NO